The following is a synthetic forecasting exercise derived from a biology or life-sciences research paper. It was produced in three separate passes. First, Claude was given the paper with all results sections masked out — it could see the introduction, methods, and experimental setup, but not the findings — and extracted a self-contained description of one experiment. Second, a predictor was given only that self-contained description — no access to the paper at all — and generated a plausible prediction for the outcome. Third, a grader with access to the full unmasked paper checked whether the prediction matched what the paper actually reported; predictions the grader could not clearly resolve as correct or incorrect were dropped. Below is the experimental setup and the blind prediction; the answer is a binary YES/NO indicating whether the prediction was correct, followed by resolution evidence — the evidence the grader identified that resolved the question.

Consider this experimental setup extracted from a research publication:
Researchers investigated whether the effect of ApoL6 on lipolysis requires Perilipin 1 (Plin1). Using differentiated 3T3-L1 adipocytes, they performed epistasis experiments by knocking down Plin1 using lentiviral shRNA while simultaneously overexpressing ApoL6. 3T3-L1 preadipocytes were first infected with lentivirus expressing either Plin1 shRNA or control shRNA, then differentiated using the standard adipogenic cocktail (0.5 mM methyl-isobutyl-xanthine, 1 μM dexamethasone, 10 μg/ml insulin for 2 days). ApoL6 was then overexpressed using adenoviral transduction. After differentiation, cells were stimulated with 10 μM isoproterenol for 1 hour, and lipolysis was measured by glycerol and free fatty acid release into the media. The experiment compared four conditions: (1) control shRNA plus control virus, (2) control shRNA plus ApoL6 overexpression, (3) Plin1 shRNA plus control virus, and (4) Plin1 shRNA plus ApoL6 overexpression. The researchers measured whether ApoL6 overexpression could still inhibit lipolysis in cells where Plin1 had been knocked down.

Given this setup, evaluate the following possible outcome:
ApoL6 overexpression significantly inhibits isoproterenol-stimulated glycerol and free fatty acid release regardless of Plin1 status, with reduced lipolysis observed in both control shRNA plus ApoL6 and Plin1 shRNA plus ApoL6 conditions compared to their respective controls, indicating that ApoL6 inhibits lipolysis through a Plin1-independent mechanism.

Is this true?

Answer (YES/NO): NO